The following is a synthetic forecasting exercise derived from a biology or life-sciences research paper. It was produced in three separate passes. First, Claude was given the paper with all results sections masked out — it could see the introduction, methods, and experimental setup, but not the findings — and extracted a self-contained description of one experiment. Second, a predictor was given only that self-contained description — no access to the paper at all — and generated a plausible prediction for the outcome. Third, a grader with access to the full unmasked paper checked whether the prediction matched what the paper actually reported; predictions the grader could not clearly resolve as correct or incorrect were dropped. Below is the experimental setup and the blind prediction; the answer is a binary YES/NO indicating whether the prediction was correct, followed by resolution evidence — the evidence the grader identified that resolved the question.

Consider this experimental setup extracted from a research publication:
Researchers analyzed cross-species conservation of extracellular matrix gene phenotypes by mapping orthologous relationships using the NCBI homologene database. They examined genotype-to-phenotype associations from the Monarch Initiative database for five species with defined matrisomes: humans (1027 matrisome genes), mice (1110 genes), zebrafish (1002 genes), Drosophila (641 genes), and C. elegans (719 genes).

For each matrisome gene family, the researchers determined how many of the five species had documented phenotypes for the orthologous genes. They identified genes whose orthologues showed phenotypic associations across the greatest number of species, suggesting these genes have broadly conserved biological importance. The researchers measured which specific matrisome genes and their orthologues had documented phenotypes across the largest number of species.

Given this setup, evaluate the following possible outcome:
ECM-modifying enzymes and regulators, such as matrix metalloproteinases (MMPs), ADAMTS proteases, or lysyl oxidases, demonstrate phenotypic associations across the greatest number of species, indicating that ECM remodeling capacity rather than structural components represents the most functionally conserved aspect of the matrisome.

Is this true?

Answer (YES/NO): NO